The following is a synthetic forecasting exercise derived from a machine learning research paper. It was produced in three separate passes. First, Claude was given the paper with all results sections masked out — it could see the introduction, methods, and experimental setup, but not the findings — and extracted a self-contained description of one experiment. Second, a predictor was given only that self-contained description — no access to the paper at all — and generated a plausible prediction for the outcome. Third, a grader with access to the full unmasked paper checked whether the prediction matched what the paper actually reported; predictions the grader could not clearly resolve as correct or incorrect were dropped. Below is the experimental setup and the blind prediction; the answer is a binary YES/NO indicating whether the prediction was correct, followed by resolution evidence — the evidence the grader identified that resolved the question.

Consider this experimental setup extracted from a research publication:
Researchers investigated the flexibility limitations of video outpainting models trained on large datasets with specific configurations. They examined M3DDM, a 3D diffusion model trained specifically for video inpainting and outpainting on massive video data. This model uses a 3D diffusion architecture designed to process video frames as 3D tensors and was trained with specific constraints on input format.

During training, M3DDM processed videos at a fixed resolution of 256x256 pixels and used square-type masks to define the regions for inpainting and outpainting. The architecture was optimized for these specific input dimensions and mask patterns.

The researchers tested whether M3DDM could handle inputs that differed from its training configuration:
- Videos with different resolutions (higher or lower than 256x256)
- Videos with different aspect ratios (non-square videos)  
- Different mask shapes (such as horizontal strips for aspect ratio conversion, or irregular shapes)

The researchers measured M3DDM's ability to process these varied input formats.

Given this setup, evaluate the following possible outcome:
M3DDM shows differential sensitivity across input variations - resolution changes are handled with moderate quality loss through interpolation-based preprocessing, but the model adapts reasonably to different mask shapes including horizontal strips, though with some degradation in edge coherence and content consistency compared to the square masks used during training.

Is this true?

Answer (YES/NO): NO